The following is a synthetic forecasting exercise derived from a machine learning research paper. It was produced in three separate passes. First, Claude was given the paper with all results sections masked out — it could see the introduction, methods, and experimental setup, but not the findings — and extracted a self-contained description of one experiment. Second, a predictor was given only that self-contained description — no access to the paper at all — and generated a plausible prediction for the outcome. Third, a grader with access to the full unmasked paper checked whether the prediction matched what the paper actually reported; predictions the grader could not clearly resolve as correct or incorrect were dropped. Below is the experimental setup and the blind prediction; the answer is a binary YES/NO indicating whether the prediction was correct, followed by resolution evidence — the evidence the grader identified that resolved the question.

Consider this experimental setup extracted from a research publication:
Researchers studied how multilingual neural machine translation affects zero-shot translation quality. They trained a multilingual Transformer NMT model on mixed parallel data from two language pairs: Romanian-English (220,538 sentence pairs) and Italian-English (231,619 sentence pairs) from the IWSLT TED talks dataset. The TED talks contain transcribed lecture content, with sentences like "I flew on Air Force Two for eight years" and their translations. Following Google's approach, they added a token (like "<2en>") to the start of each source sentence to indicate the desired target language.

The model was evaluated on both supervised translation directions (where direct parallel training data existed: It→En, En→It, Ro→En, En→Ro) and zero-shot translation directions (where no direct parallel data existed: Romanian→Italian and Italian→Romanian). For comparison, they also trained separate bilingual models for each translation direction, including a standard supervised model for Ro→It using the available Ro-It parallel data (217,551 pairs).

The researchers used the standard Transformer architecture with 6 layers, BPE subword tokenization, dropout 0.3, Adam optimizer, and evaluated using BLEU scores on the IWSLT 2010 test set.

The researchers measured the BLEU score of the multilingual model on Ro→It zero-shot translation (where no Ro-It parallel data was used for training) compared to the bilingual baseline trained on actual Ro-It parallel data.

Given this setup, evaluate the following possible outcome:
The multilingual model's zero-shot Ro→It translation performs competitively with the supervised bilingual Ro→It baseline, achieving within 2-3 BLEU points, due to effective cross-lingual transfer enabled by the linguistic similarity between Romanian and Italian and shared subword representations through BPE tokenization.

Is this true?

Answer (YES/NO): NO